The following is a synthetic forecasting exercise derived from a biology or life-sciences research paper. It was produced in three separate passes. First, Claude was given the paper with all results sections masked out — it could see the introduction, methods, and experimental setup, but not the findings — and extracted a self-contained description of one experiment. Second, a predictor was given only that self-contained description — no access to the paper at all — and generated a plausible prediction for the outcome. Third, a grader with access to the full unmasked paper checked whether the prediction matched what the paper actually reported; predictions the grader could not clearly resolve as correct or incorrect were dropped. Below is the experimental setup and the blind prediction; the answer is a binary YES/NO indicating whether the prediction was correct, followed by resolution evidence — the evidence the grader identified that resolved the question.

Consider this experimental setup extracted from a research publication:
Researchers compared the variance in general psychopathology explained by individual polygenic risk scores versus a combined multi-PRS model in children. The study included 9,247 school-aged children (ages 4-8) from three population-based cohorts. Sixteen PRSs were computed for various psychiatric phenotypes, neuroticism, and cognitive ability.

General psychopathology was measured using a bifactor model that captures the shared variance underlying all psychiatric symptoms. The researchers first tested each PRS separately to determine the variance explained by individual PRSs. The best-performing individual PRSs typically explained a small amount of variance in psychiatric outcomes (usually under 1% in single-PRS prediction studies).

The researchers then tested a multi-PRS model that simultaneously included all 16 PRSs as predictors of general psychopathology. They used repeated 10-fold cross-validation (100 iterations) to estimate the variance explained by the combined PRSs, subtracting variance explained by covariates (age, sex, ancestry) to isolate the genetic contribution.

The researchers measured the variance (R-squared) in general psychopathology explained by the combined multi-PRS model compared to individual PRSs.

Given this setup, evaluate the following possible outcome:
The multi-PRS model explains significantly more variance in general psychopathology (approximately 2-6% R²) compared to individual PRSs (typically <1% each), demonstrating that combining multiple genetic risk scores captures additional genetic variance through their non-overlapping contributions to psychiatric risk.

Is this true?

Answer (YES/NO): YES